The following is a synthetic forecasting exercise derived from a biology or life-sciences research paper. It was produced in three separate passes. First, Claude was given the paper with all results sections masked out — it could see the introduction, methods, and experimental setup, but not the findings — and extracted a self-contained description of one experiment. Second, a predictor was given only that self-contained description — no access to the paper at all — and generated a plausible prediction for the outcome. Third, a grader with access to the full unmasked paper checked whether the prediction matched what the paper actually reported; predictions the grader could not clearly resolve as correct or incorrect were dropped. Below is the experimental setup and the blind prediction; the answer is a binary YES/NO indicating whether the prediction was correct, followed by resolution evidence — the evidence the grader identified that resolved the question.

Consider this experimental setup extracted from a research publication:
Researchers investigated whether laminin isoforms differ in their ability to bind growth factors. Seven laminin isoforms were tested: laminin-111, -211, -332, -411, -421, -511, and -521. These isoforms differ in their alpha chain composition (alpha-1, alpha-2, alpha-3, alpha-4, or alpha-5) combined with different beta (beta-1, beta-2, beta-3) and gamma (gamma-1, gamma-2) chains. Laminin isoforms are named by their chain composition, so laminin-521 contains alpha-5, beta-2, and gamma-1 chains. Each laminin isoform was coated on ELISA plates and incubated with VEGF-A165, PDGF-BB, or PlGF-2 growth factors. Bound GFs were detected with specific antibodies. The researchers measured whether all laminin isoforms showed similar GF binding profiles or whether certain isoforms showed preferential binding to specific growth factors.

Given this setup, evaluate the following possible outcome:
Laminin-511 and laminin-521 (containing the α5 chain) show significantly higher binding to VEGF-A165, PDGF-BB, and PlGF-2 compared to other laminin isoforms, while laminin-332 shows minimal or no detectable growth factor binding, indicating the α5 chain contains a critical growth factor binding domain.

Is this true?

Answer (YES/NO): NO